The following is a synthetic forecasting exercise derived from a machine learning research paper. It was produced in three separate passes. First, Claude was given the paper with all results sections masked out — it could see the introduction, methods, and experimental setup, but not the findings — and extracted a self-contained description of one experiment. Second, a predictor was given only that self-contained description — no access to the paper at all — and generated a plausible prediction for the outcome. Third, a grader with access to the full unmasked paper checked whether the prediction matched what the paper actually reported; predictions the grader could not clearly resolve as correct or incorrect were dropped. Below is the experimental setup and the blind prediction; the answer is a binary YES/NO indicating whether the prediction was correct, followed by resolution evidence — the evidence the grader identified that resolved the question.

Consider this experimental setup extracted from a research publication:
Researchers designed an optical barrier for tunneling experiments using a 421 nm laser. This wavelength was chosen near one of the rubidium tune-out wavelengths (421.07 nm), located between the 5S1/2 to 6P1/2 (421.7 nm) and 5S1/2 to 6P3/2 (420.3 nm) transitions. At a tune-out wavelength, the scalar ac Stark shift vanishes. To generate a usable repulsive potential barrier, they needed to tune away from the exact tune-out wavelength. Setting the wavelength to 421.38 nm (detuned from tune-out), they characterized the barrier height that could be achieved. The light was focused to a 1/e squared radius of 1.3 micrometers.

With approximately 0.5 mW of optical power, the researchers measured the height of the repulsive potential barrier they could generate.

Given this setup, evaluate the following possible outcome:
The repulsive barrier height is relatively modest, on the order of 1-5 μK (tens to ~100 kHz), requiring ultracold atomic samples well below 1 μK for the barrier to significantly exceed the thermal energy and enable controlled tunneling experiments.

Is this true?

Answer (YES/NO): NO